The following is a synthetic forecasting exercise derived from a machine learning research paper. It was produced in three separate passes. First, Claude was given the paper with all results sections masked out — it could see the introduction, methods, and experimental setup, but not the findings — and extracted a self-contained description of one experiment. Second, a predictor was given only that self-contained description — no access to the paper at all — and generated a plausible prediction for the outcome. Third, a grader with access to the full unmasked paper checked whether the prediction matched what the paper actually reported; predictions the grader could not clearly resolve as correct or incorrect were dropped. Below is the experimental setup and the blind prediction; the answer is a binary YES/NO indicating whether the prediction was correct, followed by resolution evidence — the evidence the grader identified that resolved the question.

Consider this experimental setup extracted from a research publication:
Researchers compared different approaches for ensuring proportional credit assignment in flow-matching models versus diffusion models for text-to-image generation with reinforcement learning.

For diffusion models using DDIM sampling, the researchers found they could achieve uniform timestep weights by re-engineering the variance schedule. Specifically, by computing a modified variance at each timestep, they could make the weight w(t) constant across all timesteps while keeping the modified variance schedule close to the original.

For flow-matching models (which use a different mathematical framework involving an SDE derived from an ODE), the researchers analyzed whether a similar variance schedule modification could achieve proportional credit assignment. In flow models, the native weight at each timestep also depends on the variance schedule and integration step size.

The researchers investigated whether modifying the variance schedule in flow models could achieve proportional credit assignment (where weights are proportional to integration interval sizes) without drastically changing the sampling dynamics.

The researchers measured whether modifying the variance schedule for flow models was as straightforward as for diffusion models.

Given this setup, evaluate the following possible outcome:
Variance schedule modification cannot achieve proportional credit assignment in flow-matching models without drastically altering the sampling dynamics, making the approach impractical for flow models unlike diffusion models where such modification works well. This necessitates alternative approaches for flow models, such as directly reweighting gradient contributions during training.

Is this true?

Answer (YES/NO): YES